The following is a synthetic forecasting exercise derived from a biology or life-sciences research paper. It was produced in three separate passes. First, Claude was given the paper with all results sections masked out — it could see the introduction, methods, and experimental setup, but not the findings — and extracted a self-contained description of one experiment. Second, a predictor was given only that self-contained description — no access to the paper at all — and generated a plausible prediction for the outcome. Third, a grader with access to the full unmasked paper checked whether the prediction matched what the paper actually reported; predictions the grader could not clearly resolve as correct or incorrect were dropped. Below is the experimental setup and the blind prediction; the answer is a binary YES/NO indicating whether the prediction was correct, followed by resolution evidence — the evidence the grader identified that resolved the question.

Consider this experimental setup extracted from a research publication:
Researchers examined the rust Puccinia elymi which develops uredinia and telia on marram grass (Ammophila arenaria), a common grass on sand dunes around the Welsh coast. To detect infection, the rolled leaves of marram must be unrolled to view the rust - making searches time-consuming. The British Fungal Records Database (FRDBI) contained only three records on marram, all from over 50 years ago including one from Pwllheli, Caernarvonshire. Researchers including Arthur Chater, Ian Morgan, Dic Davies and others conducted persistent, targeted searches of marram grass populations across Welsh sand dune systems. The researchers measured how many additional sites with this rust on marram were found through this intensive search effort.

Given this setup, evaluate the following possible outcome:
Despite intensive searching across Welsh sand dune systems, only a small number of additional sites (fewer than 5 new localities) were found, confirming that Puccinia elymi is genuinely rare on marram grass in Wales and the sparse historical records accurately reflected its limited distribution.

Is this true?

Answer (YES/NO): NO